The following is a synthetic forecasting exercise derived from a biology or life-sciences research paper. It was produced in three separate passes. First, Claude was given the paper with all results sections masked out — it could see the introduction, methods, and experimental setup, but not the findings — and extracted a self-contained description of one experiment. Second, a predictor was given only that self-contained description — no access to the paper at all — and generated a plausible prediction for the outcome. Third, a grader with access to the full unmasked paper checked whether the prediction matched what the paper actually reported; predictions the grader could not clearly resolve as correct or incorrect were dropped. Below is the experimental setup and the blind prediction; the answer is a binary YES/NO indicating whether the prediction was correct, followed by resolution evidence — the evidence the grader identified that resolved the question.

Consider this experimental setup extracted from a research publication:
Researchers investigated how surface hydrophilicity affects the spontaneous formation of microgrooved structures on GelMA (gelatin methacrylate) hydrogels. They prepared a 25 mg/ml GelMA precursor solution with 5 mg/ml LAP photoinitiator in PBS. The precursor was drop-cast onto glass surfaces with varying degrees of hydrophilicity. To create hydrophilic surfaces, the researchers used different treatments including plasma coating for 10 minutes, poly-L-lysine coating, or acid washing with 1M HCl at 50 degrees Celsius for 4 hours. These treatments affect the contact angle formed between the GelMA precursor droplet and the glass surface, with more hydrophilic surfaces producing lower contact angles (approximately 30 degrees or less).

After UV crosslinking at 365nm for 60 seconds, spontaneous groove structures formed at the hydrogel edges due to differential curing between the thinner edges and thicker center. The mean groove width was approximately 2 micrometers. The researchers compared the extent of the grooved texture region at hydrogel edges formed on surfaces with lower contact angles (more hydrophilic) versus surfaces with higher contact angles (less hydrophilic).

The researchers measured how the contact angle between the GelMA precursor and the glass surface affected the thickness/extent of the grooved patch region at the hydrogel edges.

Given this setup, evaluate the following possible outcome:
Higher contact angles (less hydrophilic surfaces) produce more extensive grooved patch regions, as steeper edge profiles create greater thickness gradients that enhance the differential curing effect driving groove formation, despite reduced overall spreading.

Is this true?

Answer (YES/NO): NO